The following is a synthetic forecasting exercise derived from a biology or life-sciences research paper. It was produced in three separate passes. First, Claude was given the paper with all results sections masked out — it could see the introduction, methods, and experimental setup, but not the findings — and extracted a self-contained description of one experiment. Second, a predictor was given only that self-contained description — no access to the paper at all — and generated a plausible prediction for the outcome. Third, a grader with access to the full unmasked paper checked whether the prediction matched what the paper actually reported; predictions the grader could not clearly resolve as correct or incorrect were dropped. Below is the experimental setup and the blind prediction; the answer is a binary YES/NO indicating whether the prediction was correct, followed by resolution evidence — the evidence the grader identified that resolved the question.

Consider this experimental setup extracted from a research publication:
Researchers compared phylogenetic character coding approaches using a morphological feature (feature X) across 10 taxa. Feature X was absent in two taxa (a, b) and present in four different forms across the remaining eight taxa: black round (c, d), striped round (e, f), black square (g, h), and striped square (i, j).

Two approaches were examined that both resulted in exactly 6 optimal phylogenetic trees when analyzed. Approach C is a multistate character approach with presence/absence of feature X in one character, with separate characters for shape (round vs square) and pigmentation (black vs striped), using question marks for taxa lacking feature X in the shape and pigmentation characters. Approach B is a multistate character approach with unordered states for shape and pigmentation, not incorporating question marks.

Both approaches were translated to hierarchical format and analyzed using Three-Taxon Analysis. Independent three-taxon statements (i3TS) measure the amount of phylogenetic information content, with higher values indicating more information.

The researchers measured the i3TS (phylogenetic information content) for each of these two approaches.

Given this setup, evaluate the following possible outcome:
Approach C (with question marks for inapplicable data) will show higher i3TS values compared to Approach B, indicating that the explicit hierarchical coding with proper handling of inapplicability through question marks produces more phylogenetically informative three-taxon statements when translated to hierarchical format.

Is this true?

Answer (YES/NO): YES